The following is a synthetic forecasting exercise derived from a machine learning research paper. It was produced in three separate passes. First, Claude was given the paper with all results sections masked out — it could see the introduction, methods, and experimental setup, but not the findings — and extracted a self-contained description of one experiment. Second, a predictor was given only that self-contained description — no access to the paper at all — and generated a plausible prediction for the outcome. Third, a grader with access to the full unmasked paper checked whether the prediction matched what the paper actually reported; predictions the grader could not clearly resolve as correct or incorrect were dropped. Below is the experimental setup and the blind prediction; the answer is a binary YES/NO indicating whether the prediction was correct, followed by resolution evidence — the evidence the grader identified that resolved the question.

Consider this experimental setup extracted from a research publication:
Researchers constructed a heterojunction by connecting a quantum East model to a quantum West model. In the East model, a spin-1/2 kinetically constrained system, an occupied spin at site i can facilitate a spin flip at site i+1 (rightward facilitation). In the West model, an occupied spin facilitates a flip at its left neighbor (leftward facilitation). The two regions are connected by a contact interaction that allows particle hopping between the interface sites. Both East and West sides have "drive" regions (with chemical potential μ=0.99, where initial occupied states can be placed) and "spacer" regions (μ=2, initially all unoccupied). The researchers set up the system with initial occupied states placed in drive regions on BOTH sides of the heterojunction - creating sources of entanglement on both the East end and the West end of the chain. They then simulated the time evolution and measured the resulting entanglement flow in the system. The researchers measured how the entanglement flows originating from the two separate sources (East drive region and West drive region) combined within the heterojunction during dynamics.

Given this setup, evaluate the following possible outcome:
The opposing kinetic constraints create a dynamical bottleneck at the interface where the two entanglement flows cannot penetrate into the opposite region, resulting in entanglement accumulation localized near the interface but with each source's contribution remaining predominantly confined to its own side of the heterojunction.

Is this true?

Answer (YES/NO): NO